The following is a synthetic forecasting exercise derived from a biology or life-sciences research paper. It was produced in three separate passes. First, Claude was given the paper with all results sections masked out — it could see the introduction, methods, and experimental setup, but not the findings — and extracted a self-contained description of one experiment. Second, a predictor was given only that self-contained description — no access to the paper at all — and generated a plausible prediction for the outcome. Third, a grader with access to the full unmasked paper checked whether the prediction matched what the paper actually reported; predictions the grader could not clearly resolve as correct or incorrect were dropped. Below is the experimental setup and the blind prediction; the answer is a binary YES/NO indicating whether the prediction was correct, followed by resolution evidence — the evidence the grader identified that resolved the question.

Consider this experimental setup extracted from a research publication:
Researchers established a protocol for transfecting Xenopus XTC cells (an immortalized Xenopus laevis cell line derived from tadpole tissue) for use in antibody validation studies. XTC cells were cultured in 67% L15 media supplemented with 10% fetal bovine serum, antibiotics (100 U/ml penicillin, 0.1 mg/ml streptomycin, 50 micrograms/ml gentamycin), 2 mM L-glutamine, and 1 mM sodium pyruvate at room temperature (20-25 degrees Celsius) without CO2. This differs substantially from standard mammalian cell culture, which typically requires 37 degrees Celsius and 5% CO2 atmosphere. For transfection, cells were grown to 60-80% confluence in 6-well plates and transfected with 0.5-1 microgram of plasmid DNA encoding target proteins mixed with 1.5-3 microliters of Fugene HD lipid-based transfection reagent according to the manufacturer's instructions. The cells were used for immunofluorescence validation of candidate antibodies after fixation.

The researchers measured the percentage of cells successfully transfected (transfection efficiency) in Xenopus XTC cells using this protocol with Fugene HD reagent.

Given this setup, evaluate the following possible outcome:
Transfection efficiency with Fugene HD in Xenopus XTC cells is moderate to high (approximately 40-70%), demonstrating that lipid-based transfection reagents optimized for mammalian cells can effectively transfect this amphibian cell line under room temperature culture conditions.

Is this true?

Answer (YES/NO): NO